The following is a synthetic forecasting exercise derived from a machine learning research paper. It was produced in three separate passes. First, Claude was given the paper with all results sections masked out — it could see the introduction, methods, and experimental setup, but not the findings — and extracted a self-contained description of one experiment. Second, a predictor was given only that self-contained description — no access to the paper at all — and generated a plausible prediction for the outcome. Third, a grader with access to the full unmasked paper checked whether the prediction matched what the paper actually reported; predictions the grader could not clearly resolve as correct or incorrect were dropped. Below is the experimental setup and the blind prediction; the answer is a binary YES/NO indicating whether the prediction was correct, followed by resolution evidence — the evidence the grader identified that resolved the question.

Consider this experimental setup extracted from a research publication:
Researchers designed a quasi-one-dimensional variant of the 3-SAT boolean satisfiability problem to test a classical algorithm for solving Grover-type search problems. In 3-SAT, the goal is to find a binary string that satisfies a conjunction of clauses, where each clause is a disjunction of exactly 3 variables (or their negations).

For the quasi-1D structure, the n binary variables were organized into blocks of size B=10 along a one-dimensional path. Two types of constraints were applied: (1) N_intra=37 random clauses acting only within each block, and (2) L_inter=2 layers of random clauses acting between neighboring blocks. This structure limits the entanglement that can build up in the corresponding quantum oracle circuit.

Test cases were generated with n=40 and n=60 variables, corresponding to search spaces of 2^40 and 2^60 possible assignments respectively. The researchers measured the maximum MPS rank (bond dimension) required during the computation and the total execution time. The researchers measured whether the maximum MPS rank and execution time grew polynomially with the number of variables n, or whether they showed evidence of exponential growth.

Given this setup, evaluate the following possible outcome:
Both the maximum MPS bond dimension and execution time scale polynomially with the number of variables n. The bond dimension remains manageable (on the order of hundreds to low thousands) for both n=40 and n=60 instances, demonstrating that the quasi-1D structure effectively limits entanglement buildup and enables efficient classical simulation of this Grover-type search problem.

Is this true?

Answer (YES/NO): NO